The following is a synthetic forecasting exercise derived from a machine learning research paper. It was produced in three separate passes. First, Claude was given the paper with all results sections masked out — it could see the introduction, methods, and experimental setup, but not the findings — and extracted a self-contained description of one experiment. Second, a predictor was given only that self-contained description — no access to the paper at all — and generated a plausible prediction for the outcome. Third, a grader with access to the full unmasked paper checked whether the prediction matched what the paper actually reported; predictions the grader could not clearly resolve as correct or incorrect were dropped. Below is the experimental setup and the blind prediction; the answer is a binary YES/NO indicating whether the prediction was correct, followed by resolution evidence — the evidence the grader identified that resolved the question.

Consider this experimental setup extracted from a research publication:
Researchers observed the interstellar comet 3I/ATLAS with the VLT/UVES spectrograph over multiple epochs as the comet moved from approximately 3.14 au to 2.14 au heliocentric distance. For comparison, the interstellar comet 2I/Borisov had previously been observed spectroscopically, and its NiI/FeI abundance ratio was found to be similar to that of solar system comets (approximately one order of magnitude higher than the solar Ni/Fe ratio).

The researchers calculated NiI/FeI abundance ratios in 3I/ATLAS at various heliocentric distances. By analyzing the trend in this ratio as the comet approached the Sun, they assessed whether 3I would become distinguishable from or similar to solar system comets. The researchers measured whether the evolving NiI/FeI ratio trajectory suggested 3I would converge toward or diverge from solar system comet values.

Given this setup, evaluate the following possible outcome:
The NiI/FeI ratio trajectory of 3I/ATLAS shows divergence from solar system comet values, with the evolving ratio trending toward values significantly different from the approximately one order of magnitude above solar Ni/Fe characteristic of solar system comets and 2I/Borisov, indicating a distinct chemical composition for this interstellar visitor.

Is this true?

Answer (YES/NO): NO